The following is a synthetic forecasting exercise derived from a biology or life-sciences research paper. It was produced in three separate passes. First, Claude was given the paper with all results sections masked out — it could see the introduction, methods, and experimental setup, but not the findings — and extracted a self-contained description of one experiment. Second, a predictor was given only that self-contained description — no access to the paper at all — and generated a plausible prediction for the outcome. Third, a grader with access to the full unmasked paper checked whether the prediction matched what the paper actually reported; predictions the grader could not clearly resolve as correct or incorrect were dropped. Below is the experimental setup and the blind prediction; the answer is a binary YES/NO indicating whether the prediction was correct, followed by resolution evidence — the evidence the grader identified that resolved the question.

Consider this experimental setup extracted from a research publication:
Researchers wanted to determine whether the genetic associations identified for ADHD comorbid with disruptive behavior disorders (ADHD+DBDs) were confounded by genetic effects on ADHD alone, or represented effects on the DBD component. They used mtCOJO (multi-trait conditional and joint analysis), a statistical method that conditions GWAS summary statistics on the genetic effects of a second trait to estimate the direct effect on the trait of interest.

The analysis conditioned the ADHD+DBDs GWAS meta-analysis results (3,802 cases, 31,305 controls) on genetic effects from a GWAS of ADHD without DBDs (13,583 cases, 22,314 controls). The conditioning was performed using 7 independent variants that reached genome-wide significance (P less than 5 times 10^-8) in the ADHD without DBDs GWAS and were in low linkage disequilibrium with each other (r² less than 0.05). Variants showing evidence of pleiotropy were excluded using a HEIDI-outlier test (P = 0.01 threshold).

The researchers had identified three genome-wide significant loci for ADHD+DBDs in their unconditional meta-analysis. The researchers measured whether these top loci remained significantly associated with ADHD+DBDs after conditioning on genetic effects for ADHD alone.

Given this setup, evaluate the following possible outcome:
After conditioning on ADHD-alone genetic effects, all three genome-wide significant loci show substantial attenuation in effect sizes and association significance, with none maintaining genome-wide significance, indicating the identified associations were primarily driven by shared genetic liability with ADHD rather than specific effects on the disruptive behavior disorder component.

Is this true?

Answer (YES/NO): NO